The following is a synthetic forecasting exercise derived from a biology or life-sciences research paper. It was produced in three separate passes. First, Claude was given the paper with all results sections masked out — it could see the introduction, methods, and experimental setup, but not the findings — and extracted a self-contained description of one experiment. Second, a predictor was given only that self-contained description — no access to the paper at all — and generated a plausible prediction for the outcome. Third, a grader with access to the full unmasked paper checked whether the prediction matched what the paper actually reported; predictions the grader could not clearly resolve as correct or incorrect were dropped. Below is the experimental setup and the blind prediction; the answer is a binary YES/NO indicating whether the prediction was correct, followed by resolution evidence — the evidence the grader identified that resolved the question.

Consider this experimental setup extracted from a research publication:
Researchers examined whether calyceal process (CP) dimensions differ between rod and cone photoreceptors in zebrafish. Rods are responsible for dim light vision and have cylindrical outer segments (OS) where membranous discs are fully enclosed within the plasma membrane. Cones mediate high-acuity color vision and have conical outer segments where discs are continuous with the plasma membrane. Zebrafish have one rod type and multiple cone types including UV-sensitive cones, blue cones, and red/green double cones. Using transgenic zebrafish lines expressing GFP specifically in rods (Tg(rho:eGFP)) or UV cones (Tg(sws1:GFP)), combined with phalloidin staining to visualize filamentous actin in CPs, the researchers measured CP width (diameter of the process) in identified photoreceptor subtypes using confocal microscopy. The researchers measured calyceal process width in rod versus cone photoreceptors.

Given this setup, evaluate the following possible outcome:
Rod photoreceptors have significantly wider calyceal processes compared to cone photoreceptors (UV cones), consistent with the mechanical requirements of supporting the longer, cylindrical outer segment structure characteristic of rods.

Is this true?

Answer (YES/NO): NO